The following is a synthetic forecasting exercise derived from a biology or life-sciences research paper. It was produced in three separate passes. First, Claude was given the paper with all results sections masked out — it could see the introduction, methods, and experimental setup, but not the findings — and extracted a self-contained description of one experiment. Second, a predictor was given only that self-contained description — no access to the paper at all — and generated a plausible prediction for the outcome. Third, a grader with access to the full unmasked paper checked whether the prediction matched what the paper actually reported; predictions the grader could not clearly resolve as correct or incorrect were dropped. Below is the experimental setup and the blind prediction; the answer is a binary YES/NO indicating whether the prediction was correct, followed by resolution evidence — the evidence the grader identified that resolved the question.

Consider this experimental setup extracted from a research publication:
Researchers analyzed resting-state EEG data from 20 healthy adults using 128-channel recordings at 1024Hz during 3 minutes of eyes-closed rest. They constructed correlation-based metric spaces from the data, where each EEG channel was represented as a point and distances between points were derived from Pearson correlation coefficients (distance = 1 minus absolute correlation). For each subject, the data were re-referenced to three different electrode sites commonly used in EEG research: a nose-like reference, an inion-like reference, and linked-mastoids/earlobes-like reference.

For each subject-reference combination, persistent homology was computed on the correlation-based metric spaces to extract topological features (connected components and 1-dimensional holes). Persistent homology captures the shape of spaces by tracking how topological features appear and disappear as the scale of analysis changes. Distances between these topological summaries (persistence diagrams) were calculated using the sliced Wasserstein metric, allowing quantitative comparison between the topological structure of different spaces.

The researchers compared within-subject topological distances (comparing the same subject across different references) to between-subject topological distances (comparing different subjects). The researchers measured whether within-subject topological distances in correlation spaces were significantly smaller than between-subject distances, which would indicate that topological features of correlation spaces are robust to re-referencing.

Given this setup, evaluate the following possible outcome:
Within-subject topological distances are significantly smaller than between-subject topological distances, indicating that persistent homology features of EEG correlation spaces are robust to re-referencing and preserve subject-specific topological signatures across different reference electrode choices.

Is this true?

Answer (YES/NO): NO